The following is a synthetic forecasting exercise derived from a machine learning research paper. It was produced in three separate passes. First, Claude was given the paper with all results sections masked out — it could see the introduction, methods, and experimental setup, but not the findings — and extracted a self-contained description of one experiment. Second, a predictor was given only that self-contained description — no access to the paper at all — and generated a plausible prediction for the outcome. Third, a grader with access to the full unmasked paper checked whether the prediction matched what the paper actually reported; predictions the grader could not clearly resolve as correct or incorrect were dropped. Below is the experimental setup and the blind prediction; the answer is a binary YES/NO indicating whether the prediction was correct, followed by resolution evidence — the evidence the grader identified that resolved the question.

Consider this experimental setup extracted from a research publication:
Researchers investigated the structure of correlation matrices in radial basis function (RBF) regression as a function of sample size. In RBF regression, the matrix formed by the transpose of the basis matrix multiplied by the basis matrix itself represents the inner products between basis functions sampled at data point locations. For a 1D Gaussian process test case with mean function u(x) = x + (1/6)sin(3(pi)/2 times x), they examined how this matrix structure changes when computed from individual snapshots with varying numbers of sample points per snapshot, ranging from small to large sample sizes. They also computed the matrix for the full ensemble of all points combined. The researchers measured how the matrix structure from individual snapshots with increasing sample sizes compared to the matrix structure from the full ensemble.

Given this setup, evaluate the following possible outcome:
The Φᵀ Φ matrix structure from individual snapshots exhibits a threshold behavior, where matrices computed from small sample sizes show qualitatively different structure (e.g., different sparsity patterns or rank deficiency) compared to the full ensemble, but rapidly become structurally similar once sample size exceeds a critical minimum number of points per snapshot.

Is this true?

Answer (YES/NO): NO